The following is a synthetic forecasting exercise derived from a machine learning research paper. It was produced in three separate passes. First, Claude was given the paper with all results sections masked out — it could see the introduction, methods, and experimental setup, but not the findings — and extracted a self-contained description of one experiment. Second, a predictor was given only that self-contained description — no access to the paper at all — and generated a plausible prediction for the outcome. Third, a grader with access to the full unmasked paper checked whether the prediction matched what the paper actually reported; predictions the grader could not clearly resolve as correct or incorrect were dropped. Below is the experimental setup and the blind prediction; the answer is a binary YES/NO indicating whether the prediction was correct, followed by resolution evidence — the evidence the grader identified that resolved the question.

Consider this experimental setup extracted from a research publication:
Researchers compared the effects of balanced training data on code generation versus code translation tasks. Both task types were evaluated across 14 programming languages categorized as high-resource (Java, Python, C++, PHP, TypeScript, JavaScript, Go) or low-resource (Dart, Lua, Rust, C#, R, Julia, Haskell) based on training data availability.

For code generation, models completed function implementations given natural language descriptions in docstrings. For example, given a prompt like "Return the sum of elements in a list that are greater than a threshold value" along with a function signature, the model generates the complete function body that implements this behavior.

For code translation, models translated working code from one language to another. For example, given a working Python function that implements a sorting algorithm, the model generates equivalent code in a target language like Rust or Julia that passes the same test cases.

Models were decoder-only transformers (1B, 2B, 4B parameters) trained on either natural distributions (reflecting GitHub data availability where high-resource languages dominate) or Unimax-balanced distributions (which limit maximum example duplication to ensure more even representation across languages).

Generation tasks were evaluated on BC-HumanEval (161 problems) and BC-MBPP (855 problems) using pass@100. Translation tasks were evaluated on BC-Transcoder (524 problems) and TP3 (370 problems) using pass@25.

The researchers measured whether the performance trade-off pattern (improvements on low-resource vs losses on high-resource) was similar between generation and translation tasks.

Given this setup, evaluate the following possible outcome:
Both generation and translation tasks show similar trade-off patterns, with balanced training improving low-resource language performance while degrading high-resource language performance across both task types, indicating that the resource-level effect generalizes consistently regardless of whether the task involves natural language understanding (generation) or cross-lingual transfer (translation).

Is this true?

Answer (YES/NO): NO